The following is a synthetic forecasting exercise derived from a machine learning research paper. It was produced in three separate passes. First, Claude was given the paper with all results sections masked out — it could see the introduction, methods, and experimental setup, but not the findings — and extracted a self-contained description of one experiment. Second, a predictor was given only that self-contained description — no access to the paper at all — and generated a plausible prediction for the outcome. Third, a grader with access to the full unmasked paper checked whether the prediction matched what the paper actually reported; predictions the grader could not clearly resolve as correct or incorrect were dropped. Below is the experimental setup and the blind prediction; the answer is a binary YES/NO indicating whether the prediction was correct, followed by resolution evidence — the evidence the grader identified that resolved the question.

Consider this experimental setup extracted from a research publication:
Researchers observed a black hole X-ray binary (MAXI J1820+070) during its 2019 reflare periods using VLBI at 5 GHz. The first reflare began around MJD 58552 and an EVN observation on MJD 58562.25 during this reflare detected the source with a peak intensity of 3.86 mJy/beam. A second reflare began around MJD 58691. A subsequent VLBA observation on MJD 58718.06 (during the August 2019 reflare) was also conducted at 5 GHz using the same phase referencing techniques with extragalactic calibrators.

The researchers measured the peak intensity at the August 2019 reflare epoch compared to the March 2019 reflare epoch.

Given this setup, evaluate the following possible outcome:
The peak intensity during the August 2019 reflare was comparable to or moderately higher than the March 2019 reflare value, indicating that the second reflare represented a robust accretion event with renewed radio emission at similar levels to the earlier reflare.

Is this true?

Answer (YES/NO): YES